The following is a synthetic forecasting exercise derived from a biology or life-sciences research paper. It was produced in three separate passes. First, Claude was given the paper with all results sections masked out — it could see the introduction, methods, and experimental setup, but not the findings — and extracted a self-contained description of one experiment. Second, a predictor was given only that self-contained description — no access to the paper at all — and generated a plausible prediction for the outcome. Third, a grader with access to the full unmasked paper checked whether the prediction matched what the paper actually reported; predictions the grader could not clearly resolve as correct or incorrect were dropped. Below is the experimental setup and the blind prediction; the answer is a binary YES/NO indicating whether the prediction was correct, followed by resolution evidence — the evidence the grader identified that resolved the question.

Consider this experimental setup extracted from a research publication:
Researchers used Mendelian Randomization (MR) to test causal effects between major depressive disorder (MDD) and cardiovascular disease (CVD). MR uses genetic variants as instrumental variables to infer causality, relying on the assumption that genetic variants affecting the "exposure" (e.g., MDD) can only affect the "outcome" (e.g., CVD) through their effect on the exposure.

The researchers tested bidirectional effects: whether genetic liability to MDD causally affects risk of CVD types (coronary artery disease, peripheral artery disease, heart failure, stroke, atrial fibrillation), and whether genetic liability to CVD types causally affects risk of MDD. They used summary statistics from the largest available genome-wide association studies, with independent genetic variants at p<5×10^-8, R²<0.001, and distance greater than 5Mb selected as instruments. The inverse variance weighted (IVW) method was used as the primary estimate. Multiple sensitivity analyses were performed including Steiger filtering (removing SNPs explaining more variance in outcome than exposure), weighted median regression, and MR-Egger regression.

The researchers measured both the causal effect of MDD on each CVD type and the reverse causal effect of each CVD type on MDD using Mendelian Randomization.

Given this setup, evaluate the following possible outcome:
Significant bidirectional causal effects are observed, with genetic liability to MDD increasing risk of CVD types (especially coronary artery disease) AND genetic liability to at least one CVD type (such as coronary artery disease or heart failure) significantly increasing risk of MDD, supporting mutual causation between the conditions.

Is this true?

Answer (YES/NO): NO